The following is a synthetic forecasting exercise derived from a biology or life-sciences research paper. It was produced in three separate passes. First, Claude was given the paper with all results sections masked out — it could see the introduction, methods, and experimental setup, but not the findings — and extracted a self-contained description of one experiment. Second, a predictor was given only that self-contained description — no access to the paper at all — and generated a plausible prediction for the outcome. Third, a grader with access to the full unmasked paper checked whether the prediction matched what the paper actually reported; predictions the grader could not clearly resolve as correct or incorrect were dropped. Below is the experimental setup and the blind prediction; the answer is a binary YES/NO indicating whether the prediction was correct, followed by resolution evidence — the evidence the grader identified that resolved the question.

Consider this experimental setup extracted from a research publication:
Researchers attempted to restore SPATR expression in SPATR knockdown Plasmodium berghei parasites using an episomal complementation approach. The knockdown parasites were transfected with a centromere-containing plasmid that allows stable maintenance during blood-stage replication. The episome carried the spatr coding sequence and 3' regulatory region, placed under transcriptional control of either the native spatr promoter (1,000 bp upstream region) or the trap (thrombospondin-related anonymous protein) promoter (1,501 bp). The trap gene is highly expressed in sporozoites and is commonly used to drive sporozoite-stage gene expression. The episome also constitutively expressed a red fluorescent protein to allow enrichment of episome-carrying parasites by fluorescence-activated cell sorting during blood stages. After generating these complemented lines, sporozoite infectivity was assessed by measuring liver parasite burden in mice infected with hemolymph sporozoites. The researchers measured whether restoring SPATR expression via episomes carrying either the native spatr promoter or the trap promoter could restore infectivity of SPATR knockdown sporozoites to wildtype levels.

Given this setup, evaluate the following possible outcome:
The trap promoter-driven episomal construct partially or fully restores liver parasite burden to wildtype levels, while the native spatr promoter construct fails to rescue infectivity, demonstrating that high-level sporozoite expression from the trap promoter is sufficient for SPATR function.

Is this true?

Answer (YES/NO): NO